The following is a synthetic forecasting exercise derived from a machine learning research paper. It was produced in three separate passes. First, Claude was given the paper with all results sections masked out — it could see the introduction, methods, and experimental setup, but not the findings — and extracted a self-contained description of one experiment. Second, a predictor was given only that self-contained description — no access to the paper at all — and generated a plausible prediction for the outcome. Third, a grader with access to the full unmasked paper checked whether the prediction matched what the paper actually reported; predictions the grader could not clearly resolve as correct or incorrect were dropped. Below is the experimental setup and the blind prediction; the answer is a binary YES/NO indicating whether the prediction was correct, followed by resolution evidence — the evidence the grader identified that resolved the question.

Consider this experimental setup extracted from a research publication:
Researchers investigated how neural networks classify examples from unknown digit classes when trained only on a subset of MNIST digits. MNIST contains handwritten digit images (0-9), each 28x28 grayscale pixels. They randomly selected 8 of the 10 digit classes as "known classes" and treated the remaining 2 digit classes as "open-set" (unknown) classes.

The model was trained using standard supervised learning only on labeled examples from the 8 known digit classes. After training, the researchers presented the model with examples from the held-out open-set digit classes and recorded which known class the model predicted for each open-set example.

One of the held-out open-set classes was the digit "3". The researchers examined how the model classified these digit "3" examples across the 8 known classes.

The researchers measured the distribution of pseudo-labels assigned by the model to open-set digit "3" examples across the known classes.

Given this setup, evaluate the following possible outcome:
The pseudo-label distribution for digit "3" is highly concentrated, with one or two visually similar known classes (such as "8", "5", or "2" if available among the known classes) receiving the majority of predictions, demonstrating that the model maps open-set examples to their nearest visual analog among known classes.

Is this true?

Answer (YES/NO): NO